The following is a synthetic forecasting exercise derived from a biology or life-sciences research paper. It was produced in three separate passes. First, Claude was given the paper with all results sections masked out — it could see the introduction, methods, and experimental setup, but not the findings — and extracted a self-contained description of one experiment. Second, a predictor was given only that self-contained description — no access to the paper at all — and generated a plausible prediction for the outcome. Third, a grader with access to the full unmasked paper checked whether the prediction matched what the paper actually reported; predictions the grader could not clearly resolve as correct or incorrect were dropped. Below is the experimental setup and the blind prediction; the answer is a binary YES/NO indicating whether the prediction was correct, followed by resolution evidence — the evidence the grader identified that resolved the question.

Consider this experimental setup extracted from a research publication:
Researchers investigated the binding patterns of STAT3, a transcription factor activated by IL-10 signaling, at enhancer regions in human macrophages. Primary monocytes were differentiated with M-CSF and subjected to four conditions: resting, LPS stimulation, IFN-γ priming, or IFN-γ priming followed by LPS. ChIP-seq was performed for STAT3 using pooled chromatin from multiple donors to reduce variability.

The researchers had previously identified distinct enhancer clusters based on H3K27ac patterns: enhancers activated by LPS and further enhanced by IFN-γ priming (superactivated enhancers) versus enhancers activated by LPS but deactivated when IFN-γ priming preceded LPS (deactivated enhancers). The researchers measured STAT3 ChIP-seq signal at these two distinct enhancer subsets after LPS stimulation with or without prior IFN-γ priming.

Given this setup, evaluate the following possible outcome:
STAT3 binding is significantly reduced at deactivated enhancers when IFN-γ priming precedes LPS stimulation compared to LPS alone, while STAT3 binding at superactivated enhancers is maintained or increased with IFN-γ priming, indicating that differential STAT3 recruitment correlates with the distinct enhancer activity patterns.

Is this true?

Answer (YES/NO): YES